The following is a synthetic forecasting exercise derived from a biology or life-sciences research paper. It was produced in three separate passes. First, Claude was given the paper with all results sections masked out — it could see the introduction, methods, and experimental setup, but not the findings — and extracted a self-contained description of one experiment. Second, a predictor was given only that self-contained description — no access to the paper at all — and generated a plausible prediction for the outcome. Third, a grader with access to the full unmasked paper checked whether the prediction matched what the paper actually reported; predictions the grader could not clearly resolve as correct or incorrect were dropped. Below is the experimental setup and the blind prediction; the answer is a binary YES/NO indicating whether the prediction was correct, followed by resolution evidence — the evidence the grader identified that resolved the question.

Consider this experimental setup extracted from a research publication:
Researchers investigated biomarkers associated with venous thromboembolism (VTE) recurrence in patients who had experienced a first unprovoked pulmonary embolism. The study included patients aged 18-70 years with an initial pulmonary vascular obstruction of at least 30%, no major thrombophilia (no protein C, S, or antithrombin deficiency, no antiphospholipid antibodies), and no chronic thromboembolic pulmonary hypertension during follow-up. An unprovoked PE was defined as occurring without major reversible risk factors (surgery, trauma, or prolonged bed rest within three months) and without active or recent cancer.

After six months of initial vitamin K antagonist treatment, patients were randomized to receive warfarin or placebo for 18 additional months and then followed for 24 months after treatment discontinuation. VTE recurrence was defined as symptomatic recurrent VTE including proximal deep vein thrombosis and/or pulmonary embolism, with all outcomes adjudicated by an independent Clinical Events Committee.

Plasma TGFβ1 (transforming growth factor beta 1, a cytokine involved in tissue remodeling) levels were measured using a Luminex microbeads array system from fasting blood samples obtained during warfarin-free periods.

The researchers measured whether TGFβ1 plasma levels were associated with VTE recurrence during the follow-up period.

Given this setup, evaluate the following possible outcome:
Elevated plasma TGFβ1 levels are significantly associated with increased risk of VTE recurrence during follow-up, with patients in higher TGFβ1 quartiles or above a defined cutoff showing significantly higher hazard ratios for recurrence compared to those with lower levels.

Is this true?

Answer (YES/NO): NO